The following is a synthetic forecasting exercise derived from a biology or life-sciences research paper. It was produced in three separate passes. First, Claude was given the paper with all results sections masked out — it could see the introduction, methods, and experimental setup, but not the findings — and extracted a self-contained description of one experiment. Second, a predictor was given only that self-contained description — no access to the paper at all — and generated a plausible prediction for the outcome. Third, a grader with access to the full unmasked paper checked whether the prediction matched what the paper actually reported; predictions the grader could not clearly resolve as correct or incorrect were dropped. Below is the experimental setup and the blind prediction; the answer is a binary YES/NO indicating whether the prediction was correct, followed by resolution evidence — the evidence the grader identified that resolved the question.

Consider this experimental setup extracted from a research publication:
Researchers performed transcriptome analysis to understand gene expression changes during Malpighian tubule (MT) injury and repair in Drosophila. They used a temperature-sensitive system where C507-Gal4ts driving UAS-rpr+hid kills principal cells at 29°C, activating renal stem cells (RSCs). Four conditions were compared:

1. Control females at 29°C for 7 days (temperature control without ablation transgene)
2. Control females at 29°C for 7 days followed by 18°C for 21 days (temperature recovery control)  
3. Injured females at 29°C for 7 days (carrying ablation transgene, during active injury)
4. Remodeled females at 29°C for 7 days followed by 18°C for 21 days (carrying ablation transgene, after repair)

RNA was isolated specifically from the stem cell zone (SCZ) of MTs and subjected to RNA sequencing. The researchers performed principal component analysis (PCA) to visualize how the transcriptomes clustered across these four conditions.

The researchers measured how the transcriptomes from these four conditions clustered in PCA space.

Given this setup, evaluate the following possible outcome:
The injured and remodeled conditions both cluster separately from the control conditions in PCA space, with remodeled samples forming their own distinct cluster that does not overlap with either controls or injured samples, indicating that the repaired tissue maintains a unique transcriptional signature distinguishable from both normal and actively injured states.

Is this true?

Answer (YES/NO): NO